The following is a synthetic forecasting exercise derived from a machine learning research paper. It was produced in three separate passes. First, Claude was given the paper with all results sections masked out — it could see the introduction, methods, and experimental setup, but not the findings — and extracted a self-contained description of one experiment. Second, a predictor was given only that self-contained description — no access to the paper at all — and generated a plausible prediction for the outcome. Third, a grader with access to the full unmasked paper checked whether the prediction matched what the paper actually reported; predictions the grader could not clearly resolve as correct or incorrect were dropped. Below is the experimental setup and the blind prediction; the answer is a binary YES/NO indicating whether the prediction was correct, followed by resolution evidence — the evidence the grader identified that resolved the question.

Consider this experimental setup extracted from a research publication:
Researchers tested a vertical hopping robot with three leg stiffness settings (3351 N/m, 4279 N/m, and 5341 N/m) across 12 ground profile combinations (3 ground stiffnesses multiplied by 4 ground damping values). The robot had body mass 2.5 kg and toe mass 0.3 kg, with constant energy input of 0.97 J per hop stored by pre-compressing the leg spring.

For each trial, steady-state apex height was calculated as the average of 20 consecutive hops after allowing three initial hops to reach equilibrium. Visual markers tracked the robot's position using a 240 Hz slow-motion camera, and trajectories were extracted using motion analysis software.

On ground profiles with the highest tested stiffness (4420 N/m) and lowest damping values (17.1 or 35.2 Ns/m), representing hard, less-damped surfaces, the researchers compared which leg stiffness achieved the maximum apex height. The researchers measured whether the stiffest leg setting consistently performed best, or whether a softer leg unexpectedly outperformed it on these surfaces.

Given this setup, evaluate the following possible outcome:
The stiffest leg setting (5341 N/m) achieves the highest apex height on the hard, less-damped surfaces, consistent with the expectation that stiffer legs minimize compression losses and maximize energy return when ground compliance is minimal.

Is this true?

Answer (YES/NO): YES